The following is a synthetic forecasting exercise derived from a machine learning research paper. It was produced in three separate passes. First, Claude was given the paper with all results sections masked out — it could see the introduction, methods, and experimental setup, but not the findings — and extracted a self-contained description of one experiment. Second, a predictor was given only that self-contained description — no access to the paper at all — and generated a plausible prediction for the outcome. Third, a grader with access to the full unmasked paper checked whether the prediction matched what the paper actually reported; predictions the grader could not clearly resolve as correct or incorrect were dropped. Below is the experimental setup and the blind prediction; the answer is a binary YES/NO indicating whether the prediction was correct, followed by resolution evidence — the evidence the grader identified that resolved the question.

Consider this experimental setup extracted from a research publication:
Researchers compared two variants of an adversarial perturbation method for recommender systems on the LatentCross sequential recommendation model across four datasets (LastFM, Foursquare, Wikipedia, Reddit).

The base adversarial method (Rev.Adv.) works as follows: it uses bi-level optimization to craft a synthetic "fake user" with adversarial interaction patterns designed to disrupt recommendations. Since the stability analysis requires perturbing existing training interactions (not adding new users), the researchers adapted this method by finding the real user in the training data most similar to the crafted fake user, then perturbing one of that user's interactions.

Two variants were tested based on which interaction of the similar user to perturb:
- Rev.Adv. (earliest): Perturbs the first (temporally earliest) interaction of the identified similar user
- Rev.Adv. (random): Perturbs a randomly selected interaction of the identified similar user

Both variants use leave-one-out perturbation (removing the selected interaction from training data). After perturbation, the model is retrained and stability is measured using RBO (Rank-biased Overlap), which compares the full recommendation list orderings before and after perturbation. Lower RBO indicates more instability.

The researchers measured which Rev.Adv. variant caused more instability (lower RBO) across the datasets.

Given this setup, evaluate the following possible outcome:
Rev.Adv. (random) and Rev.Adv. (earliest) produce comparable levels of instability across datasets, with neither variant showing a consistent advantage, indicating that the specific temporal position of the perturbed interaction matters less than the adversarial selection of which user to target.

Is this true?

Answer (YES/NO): NO